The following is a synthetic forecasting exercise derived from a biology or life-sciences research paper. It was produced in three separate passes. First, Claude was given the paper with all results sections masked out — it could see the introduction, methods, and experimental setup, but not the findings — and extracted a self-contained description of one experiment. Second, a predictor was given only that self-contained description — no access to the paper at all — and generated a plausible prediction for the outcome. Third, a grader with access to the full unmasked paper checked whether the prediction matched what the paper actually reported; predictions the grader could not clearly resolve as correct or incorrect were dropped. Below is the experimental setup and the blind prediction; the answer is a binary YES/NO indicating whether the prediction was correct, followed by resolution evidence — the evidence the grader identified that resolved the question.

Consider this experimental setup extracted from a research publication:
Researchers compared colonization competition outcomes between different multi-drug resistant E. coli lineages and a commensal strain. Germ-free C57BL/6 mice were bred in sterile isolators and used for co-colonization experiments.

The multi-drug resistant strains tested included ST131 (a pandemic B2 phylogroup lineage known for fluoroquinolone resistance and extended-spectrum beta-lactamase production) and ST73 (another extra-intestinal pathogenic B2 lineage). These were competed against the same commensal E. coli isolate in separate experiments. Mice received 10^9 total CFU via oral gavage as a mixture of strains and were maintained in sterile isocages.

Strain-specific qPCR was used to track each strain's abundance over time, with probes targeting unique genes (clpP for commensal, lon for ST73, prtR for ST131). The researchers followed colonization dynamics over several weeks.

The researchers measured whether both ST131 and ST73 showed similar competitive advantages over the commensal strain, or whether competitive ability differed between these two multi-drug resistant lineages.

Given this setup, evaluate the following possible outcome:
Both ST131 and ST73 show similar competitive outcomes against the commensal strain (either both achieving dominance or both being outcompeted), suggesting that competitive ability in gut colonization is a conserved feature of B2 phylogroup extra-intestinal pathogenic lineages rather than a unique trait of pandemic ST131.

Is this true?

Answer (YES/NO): YES